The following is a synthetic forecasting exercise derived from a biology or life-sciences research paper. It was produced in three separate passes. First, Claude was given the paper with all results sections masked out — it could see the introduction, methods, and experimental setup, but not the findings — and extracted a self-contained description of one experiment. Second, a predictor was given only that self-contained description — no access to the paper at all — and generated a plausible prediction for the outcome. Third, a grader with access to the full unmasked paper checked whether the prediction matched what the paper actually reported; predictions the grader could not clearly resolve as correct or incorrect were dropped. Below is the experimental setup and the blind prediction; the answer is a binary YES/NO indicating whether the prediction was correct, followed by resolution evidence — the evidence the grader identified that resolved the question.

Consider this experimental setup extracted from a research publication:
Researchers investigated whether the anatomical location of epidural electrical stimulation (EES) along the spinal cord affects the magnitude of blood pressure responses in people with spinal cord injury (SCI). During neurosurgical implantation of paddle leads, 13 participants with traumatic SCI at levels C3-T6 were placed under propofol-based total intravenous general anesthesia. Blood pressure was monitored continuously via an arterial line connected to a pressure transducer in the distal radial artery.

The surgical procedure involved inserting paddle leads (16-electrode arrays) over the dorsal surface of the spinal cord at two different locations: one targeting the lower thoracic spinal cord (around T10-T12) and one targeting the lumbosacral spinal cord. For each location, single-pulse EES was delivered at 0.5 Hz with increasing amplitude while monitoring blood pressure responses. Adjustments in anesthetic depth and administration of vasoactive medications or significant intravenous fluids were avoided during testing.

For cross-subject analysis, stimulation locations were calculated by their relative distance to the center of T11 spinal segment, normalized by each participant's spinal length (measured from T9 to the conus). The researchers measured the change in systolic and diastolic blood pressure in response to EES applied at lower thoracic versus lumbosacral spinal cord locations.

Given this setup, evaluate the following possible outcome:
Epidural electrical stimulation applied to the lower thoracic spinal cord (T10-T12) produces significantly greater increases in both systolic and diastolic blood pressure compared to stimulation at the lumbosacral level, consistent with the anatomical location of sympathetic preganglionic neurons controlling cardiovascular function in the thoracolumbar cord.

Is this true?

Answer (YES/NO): NO